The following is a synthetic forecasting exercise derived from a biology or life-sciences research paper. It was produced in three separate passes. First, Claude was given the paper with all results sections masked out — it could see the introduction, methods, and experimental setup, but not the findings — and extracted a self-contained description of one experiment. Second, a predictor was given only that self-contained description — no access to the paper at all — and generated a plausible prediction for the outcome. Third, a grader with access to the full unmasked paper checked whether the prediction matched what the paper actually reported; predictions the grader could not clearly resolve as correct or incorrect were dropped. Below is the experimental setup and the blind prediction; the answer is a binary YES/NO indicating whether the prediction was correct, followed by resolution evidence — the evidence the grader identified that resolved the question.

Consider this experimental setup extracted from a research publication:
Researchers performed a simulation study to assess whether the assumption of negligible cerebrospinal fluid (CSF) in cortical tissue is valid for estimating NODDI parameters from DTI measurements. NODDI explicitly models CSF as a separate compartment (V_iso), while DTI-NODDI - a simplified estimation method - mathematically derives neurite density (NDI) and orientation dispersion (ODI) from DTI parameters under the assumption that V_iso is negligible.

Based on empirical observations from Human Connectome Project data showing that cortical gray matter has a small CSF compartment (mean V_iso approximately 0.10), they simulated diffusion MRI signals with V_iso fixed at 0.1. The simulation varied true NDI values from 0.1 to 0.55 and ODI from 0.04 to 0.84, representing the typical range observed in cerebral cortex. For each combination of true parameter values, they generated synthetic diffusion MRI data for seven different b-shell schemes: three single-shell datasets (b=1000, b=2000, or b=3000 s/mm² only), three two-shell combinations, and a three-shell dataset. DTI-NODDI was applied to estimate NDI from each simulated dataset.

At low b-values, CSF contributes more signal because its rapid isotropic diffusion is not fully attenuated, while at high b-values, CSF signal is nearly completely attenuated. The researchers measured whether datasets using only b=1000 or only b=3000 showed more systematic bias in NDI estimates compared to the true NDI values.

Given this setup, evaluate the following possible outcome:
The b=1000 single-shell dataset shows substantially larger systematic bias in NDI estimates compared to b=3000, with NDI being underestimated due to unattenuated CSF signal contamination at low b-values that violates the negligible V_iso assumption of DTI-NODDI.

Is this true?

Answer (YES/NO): NO